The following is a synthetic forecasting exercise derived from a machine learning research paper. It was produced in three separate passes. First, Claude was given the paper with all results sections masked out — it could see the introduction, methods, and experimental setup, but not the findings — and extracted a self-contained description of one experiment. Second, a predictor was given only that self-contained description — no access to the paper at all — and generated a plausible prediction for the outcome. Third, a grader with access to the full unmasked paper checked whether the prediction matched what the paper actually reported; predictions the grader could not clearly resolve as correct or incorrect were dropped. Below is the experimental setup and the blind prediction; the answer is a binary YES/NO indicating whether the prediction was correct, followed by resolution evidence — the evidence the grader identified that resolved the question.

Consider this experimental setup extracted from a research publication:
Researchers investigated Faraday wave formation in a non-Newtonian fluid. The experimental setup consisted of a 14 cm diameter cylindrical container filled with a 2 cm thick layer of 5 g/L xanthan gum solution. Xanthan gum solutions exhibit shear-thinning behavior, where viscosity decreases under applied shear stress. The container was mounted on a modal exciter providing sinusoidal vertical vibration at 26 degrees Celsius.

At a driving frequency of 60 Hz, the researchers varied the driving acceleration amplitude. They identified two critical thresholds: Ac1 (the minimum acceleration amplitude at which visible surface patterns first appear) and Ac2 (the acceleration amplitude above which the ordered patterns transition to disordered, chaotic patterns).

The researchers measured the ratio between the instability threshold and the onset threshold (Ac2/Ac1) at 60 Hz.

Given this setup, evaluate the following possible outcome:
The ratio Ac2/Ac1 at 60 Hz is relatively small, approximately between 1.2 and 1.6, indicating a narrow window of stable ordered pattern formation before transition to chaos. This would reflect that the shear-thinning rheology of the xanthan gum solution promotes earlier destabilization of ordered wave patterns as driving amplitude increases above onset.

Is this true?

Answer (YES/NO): YES